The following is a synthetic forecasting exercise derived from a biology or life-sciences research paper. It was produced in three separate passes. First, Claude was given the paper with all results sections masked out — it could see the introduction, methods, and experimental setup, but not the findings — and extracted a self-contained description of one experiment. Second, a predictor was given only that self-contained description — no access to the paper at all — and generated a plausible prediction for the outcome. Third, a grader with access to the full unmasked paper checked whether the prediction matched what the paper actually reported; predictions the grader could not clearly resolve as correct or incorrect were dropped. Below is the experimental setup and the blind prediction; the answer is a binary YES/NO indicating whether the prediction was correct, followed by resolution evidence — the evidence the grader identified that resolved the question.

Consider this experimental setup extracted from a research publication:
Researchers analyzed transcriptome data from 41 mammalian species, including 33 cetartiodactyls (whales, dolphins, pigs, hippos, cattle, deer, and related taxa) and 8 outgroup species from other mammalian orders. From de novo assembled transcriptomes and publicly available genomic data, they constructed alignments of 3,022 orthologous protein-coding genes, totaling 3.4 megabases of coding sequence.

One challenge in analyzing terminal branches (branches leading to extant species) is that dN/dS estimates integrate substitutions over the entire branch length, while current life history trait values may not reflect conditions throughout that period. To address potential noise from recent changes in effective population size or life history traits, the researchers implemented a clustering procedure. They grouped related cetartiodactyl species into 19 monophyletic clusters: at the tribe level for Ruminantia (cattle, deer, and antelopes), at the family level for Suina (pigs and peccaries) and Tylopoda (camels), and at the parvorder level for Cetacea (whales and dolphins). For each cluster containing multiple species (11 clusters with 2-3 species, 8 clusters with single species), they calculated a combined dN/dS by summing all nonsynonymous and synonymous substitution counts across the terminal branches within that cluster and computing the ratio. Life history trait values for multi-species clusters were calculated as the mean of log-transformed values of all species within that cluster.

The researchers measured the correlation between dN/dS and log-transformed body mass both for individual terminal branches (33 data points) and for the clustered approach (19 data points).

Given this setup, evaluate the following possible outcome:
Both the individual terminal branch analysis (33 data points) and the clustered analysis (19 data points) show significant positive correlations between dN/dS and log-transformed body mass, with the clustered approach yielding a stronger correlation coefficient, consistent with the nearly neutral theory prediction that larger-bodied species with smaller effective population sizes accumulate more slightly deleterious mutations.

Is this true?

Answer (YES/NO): YES